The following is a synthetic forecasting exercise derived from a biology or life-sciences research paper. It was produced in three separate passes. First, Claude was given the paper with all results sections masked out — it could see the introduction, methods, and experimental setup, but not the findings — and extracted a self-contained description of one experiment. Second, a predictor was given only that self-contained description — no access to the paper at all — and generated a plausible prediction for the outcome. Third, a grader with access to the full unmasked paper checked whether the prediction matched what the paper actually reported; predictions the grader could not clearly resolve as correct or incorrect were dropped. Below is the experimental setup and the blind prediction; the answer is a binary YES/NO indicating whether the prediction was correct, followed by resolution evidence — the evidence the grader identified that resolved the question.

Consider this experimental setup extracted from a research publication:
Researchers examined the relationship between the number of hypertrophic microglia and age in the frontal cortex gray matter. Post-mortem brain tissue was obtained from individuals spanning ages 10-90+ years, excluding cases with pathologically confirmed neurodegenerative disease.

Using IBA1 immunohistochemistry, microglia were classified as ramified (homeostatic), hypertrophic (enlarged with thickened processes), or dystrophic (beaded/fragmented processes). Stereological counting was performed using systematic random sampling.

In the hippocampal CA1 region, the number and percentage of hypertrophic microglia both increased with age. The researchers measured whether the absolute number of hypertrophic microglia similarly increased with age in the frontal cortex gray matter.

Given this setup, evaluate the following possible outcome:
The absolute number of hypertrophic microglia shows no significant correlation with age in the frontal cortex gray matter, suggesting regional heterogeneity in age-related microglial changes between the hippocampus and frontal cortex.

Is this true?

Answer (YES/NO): YES